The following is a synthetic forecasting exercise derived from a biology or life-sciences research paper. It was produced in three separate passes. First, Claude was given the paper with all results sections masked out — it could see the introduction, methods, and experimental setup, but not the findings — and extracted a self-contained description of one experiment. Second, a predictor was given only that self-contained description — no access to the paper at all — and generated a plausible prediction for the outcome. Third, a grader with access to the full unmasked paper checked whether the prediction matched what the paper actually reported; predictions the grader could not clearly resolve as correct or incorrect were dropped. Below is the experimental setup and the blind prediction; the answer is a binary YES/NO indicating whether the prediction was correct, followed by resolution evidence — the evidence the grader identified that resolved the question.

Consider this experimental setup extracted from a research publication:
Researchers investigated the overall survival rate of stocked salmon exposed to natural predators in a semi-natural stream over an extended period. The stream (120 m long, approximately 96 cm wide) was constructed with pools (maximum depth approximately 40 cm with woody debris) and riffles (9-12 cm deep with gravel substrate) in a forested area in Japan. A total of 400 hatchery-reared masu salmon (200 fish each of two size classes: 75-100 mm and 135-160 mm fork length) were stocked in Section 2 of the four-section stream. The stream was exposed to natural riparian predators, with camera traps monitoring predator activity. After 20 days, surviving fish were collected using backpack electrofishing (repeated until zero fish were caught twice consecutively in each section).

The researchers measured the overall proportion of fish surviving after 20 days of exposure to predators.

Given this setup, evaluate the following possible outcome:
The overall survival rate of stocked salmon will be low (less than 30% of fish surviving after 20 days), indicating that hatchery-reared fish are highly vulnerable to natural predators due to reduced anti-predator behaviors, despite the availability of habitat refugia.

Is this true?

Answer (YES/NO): YES